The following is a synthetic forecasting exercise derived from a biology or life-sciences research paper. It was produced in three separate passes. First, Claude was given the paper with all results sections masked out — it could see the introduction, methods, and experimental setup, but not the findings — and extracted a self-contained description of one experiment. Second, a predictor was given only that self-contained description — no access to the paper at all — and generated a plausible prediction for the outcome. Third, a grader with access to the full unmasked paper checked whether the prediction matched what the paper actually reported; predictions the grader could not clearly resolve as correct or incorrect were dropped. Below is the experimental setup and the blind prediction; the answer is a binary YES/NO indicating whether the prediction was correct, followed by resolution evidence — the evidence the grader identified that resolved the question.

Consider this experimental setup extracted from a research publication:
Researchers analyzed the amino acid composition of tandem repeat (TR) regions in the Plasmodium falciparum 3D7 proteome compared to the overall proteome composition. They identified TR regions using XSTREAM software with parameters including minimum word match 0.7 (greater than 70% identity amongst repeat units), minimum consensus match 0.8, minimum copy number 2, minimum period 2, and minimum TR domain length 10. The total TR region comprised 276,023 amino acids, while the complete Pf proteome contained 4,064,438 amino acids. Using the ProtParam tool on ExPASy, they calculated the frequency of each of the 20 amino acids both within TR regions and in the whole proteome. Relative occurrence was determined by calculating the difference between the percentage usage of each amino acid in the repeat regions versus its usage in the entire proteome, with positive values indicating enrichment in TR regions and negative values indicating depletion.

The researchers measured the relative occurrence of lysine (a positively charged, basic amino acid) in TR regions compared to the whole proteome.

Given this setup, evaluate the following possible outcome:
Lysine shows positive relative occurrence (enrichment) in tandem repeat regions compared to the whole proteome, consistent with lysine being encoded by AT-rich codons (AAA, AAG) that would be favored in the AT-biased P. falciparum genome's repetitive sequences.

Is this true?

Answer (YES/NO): NO